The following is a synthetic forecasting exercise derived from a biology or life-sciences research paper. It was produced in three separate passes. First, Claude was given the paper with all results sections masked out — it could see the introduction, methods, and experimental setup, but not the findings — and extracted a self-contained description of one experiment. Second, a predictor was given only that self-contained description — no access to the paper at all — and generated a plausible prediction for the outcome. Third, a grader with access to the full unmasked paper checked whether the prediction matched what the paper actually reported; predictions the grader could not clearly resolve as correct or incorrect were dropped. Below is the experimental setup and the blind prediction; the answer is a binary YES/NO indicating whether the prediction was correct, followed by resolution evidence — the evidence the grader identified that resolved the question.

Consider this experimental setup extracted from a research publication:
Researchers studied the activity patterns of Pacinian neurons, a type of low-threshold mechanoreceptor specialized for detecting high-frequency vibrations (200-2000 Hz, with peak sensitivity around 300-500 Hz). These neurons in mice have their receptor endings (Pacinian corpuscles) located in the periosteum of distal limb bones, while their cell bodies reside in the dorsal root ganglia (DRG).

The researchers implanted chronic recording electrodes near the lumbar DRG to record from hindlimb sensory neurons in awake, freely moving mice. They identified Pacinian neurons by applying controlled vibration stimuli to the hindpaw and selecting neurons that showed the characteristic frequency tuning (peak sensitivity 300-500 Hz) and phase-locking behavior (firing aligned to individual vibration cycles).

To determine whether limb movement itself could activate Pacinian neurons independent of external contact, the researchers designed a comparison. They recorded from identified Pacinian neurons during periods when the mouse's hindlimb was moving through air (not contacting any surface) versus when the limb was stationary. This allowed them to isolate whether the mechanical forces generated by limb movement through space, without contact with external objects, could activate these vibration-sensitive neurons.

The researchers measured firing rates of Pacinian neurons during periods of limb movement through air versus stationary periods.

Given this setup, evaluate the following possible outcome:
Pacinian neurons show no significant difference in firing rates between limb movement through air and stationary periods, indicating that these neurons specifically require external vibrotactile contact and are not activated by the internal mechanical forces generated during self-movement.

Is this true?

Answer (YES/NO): NO